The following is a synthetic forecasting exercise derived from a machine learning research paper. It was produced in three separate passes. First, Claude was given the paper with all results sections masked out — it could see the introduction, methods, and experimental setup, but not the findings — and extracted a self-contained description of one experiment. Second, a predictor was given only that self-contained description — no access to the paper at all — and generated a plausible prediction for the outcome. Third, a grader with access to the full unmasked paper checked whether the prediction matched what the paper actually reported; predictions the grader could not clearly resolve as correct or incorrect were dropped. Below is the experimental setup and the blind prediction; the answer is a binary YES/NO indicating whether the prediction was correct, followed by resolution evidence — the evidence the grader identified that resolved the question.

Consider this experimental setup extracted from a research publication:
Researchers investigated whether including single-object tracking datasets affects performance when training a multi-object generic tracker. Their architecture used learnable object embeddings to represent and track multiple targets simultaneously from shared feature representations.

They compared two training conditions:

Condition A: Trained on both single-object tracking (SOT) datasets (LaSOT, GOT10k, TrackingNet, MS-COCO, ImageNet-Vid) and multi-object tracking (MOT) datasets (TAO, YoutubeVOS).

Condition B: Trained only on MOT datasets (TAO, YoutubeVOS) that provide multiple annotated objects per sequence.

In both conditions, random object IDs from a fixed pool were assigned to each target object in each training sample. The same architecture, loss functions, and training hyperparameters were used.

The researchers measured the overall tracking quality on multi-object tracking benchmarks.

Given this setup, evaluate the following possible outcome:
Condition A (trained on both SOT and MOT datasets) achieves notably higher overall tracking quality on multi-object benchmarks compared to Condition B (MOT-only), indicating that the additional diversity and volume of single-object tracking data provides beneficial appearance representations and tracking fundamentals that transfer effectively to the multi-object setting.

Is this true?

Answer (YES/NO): YES